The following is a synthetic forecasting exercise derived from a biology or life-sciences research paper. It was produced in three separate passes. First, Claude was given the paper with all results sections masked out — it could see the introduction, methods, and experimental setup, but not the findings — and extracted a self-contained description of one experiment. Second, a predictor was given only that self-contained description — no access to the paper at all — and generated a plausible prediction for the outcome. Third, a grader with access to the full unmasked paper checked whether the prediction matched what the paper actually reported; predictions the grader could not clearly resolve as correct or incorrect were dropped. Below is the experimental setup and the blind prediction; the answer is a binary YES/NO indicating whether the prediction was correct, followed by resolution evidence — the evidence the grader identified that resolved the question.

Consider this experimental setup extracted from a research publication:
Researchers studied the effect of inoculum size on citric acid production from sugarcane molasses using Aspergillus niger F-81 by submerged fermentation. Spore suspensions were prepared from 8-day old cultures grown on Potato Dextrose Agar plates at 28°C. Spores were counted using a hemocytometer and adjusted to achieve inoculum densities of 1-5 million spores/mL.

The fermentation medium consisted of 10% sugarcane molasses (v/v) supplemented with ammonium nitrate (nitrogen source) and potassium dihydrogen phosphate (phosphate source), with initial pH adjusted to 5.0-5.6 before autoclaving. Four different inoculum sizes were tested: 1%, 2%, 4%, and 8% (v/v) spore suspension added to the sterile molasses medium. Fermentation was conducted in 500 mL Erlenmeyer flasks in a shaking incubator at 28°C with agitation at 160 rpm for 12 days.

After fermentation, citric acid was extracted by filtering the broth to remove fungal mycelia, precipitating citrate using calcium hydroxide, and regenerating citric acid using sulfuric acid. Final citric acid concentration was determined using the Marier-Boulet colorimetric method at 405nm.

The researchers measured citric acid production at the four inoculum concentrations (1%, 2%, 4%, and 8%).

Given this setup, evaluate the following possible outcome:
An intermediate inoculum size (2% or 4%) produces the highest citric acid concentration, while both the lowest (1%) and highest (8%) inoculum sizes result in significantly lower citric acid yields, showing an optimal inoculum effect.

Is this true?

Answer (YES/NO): YES